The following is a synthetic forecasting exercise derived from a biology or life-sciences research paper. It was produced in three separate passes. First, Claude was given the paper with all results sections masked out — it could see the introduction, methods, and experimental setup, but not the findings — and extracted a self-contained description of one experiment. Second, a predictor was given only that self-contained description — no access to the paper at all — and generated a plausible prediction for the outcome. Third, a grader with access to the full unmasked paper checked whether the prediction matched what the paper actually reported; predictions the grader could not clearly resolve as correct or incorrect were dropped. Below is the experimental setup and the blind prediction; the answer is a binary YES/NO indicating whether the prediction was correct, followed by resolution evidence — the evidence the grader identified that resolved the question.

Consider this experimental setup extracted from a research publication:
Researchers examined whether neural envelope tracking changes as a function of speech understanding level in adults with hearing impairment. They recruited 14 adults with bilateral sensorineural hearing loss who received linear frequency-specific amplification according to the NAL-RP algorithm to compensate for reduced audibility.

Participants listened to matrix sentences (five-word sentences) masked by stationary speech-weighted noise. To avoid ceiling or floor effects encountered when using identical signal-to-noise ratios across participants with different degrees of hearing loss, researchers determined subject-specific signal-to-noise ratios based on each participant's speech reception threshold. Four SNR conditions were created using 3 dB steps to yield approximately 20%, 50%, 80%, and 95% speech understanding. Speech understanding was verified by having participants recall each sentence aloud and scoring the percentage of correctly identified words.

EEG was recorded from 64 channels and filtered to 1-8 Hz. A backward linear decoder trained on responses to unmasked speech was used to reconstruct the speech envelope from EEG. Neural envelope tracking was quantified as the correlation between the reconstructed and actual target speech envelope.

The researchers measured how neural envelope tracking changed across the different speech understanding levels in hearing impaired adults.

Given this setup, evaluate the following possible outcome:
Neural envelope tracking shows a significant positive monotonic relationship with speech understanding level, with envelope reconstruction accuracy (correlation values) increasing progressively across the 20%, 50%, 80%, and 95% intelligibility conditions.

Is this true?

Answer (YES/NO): YES